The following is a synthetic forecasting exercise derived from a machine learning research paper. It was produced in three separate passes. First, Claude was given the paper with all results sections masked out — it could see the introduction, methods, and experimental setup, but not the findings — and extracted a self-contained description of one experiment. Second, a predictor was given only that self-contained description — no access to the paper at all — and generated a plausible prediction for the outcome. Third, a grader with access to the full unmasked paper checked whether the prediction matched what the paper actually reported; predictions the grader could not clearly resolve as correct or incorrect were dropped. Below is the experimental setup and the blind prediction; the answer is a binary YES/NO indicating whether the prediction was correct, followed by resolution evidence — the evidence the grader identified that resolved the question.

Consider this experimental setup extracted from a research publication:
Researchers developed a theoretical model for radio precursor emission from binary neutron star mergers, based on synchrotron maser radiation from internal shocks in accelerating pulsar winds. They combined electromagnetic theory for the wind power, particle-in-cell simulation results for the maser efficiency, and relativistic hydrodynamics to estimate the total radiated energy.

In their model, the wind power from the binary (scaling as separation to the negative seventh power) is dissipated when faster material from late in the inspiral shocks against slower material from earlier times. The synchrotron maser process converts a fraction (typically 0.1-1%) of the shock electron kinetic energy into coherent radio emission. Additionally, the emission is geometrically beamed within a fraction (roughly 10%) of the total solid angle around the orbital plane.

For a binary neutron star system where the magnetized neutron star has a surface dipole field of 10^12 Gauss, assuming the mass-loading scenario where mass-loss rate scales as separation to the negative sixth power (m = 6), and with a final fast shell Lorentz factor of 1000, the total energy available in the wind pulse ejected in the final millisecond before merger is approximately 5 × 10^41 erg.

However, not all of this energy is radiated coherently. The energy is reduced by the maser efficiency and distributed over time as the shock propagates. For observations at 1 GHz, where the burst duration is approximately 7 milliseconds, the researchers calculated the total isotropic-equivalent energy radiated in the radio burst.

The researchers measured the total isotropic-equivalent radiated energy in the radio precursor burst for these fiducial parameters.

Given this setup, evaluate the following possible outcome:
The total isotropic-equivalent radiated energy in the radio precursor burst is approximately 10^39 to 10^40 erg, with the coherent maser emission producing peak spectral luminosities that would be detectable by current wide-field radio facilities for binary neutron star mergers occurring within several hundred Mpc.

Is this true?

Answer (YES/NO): NO